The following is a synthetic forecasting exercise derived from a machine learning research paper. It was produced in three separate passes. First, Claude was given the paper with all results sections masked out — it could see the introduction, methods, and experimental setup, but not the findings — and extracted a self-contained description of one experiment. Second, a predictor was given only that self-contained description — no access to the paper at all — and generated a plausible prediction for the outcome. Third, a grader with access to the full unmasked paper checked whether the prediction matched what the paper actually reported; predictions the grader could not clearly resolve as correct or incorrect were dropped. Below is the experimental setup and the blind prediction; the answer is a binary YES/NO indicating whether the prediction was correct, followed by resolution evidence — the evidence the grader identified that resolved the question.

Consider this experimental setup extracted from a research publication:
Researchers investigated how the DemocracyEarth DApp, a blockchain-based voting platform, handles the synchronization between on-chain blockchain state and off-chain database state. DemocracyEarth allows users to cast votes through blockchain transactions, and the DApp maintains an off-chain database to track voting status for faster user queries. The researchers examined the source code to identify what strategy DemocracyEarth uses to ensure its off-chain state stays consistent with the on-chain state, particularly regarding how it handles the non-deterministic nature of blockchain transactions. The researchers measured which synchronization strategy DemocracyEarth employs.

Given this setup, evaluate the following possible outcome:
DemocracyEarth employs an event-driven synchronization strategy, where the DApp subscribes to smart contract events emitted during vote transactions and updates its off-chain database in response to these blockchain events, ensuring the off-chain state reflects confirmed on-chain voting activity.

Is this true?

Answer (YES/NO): NO